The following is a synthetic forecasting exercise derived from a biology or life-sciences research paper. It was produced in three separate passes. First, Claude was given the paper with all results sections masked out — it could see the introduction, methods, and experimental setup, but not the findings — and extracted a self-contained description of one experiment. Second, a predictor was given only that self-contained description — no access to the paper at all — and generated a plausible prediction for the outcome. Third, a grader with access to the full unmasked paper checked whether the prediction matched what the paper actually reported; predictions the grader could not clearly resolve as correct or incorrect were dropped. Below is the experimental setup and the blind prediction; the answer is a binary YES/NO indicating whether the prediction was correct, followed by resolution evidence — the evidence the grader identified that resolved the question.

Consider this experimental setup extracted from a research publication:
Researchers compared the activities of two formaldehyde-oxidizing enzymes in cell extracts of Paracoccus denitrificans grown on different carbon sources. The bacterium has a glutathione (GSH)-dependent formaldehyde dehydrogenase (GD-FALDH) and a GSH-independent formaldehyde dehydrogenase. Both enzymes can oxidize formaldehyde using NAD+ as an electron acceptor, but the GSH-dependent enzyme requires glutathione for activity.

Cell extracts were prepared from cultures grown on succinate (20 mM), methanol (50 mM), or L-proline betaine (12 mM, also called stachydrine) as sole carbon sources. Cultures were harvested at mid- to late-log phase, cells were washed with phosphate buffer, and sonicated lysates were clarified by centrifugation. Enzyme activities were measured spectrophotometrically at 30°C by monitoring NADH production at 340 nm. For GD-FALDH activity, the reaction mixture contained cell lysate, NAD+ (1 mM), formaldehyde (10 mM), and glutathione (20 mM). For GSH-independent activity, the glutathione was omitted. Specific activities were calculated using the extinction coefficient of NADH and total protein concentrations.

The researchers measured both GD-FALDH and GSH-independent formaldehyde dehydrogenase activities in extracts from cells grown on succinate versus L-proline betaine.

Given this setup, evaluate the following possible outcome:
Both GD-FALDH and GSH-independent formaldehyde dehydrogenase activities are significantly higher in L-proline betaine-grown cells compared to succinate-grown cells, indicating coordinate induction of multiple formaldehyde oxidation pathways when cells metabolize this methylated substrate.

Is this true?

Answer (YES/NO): NO